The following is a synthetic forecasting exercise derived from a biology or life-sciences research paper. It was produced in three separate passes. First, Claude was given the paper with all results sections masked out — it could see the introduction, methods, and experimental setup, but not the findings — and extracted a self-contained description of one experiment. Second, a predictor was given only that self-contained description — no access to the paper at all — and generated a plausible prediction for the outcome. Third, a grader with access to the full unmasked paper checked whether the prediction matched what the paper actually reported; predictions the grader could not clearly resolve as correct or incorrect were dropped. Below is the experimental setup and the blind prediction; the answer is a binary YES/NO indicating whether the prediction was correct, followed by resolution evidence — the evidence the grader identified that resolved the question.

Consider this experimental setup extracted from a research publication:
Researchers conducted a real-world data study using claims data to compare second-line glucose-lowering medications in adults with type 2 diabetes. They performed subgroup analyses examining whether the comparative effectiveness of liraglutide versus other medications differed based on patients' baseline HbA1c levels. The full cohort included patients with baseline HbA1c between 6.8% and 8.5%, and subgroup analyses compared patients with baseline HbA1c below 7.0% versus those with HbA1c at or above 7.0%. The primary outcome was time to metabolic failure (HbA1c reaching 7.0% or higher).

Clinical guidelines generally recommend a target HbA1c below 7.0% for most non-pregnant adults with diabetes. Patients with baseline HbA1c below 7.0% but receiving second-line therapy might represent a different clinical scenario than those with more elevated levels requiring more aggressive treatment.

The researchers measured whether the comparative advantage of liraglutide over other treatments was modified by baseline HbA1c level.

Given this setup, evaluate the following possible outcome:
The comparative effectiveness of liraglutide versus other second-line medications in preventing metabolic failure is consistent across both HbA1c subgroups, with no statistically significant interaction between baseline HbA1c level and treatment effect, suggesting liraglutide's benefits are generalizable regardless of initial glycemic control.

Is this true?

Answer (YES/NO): NO